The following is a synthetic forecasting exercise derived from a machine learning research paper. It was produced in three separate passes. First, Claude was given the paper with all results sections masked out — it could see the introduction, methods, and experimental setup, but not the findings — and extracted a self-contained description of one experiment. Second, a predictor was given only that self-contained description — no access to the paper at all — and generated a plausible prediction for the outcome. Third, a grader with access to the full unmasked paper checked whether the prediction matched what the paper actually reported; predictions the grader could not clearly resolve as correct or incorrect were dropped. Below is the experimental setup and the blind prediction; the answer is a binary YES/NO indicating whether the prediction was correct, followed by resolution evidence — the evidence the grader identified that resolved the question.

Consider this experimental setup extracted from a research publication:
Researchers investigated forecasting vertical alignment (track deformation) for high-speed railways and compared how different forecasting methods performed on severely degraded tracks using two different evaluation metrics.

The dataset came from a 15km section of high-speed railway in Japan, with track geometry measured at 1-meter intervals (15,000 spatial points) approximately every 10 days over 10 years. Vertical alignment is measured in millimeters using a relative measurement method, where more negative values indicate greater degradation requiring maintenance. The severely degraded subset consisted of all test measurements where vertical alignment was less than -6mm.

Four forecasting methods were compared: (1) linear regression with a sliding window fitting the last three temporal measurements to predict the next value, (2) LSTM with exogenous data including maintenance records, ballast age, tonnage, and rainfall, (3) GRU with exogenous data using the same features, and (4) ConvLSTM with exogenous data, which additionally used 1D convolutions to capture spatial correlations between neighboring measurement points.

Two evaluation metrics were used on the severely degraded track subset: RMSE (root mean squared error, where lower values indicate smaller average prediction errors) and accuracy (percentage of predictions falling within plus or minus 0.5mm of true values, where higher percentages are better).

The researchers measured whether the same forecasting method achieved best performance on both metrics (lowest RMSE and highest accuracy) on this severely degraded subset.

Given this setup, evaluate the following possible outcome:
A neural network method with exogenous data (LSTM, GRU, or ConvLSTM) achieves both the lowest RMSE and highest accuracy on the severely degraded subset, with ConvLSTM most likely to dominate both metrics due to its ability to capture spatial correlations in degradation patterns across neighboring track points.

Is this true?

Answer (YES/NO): NO